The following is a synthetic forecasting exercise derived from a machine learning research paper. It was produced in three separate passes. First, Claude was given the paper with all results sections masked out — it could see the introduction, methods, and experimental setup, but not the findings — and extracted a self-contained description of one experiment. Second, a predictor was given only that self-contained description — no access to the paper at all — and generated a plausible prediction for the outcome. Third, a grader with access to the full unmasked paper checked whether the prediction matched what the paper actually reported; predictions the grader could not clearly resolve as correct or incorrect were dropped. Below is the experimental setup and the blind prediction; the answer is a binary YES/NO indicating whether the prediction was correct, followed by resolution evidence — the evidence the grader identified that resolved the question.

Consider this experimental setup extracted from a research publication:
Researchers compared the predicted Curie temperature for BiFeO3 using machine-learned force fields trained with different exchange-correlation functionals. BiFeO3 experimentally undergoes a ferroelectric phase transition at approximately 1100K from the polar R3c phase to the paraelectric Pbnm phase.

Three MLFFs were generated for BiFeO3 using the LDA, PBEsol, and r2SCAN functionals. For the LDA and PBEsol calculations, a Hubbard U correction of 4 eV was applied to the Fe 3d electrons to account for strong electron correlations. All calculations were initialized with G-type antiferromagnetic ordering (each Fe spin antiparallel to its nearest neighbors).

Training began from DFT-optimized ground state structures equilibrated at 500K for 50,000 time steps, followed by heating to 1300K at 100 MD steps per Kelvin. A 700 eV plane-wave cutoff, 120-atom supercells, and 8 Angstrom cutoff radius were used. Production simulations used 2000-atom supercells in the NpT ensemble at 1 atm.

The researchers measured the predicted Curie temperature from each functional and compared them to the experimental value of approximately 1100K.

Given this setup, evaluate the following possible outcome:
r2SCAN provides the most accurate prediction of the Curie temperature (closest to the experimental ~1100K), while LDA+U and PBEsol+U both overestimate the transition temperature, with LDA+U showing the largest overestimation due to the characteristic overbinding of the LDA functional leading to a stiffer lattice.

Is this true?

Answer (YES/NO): NO